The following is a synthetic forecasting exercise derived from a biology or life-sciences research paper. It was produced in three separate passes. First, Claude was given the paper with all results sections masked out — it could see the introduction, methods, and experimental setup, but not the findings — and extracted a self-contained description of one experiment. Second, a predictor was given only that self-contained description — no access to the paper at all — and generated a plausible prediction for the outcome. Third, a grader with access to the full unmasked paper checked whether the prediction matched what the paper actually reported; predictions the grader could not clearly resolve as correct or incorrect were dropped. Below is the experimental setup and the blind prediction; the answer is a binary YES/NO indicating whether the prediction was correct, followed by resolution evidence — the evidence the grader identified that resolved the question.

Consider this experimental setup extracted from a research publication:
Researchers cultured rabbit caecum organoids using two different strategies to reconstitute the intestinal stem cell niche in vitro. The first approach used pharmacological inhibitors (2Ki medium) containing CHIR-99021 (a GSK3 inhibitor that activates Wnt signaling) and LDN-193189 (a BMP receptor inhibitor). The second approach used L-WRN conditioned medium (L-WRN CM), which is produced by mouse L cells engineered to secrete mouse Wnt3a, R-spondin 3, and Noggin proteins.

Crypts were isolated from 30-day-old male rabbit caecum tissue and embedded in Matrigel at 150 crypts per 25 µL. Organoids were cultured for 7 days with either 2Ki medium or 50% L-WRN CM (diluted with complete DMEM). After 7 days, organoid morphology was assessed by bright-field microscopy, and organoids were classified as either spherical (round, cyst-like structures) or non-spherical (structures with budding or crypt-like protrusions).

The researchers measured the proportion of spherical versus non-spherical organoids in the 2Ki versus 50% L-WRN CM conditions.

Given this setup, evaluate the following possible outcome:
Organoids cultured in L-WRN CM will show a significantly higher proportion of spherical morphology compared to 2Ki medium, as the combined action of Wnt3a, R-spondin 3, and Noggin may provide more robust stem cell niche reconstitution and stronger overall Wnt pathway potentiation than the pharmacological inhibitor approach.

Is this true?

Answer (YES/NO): NO